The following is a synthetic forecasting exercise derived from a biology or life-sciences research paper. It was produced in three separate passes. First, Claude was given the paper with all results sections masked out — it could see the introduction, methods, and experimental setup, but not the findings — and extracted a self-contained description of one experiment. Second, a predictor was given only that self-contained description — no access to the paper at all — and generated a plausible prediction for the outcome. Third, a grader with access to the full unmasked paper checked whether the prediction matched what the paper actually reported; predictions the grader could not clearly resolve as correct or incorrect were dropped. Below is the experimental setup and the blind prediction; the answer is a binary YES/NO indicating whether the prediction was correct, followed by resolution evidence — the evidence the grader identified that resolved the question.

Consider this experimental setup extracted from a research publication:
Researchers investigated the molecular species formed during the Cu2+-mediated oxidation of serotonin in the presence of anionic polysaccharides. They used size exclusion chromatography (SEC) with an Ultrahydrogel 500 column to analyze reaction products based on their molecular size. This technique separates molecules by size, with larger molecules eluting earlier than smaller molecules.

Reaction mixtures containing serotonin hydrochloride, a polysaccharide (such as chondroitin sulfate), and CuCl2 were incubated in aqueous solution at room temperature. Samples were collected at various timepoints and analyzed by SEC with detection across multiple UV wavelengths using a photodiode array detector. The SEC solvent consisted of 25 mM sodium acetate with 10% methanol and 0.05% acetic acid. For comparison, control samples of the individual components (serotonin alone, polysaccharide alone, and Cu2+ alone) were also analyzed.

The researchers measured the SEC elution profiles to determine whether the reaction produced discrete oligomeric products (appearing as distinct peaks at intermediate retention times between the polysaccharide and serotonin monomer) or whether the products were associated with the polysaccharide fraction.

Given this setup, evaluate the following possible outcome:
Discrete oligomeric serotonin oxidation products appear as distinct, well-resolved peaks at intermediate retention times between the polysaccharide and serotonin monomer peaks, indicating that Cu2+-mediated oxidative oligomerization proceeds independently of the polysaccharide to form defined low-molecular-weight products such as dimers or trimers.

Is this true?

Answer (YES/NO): NO